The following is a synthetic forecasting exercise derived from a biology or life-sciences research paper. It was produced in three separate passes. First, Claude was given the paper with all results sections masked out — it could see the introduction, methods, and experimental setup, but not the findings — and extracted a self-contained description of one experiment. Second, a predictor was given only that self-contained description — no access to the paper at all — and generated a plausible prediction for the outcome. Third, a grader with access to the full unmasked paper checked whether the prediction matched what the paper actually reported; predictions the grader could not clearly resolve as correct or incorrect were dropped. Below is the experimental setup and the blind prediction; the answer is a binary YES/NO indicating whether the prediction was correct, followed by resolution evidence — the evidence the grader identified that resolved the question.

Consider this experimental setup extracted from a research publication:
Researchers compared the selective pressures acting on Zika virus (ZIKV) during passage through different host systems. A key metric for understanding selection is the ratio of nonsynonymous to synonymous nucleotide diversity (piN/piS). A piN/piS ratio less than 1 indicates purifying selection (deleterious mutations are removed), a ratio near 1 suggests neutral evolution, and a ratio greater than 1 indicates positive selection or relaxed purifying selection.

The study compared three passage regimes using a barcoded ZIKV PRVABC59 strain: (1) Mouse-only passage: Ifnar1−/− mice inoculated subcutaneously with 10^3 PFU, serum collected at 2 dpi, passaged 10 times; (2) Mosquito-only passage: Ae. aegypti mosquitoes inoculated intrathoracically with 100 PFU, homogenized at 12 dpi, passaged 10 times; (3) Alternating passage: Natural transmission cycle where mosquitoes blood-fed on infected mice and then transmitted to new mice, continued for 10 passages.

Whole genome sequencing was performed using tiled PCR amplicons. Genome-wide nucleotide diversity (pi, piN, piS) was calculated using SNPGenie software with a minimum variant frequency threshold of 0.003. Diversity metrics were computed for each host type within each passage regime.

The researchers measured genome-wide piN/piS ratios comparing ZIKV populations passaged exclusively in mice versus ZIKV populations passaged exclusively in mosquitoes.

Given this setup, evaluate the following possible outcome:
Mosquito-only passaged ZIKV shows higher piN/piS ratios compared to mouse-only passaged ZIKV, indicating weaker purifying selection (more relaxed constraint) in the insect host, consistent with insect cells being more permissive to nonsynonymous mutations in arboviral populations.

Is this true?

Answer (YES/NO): NO